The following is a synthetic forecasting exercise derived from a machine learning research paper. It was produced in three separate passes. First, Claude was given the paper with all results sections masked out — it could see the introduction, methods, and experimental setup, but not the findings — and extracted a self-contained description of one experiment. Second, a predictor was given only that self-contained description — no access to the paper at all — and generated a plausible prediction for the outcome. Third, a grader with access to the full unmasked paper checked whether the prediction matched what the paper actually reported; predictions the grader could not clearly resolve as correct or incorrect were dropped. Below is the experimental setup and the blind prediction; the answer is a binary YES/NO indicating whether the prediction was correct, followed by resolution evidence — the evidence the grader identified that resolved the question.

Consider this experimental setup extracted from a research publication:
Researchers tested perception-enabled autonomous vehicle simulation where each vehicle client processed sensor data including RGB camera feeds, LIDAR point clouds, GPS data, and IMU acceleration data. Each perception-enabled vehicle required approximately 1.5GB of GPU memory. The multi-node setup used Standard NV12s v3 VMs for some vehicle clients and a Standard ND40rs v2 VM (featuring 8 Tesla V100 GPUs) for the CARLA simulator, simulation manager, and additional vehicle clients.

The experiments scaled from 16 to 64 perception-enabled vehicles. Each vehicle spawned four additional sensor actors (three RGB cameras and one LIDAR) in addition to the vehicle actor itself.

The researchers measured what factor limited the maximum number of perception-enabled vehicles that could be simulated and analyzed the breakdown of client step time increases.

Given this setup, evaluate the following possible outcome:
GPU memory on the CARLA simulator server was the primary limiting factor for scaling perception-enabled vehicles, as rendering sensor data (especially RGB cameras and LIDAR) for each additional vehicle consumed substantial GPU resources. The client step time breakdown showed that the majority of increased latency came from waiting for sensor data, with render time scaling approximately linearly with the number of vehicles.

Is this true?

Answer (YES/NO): NO